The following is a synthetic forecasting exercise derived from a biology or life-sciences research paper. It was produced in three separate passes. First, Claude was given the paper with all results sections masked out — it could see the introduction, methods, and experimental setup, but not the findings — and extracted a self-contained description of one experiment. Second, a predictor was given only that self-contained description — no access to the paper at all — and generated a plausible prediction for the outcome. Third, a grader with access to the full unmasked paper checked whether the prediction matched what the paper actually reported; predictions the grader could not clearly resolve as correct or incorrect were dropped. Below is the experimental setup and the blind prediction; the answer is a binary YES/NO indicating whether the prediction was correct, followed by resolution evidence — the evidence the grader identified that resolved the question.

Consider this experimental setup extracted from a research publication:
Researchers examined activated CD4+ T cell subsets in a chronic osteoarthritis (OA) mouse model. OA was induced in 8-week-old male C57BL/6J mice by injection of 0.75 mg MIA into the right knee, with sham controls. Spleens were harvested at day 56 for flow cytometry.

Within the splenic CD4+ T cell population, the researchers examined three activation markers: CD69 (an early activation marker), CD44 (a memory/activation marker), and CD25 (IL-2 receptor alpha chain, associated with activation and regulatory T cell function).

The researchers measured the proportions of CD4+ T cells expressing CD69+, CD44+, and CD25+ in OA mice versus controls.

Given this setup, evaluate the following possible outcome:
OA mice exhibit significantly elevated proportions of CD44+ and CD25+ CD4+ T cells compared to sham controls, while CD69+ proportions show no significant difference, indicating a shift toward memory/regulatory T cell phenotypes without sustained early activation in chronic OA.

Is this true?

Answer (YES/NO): NO